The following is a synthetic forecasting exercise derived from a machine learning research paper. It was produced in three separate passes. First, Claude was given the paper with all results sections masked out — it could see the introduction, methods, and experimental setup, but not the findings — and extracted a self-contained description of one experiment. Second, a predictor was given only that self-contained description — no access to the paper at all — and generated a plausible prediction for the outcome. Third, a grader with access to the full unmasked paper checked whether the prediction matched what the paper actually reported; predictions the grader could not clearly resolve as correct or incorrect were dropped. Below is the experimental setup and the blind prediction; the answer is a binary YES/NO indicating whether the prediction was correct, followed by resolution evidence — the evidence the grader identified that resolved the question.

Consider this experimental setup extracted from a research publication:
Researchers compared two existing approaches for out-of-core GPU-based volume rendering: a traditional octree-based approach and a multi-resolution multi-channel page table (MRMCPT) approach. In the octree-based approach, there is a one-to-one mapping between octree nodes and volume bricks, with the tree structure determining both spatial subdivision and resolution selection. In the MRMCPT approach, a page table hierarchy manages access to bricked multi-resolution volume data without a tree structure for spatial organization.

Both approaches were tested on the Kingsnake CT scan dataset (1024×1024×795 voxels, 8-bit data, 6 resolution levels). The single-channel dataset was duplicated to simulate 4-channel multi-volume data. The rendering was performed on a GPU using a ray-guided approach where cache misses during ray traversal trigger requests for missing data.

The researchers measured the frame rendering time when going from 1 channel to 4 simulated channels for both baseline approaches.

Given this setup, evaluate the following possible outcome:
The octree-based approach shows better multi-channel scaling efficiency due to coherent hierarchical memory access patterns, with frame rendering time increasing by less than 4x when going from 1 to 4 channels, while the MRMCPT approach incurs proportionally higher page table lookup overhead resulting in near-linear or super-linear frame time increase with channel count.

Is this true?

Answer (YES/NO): NO